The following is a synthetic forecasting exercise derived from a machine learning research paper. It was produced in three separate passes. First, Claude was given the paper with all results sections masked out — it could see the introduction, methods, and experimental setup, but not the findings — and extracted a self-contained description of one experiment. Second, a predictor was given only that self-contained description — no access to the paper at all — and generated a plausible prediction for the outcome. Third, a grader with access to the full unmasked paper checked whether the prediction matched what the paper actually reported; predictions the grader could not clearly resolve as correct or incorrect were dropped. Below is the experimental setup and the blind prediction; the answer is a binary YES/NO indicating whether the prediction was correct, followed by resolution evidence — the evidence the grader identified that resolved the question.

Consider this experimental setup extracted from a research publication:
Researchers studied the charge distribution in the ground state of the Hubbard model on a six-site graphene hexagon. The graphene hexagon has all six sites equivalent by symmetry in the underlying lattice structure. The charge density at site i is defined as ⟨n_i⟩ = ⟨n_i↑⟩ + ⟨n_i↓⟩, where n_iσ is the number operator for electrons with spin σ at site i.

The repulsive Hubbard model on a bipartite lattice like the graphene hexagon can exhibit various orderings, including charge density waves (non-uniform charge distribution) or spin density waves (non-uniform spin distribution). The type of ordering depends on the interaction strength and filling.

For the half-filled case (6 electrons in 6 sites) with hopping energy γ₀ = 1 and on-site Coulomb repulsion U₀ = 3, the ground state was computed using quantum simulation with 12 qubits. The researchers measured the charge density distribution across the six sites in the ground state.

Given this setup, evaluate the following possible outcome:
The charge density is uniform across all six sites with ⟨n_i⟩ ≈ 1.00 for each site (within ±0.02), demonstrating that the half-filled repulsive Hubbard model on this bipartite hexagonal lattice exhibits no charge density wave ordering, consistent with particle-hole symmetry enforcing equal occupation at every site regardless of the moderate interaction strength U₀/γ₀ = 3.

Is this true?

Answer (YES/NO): YES